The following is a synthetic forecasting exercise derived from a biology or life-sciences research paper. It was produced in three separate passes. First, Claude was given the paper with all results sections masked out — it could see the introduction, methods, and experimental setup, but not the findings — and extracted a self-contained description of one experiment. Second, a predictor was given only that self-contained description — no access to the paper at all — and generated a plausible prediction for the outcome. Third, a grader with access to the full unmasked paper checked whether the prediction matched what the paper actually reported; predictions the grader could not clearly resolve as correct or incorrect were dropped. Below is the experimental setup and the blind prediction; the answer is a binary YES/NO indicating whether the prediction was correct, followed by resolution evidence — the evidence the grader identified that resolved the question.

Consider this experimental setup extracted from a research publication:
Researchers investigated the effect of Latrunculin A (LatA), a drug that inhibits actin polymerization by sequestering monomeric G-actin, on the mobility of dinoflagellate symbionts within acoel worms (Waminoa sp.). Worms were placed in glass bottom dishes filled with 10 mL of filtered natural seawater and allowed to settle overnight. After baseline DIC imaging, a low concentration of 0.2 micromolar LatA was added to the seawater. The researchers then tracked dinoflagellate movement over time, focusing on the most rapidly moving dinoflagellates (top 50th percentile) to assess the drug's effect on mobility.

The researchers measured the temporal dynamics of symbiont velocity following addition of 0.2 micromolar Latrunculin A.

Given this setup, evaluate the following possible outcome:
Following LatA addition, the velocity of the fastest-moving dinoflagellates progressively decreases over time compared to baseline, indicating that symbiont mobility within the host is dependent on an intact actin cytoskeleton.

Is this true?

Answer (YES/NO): NO